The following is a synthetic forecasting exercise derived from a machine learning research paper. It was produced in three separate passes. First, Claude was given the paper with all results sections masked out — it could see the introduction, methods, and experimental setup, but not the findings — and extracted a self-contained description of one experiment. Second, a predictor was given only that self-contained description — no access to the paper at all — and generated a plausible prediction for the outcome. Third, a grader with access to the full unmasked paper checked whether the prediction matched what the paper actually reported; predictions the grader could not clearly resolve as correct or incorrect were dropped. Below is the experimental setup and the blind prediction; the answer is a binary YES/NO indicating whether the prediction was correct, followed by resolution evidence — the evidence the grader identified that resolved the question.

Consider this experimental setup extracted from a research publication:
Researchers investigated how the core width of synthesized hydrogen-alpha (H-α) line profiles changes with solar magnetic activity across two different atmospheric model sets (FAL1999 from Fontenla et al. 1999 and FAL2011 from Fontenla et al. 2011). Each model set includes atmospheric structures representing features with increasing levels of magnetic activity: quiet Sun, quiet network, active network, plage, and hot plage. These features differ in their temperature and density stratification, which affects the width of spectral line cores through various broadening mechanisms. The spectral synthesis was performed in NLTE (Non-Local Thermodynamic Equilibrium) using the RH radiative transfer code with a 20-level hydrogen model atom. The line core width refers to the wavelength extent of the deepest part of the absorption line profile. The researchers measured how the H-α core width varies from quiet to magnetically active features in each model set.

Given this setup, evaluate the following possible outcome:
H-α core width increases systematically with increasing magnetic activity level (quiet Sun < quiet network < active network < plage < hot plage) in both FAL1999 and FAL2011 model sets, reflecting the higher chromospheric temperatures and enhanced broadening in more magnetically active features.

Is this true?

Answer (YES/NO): NO